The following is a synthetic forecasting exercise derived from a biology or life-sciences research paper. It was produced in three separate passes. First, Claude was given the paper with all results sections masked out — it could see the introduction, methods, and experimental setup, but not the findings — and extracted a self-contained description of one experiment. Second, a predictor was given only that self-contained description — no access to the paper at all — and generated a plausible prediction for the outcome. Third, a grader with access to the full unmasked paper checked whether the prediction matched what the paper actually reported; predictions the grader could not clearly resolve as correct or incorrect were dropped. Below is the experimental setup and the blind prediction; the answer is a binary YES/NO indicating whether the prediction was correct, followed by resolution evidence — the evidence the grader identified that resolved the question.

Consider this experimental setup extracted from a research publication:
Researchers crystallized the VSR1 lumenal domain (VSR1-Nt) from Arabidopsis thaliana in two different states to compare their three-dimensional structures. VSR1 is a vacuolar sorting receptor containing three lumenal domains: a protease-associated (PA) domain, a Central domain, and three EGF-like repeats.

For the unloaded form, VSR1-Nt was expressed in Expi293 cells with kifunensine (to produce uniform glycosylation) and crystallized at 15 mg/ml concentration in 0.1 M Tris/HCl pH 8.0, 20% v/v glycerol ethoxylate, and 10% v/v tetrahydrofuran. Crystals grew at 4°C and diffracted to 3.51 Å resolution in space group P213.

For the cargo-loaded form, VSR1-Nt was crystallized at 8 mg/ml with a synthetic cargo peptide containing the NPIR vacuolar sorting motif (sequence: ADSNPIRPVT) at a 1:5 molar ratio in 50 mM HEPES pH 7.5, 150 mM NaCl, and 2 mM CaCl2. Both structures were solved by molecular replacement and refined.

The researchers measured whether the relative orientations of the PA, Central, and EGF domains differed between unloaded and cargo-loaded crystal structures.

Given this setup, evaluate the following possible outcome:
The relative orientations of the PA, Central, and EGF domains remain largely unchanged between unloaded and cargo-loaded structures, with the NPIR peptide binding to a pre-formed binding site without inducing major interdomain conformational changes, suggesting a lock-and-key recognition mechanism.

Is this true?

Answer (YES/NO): NO